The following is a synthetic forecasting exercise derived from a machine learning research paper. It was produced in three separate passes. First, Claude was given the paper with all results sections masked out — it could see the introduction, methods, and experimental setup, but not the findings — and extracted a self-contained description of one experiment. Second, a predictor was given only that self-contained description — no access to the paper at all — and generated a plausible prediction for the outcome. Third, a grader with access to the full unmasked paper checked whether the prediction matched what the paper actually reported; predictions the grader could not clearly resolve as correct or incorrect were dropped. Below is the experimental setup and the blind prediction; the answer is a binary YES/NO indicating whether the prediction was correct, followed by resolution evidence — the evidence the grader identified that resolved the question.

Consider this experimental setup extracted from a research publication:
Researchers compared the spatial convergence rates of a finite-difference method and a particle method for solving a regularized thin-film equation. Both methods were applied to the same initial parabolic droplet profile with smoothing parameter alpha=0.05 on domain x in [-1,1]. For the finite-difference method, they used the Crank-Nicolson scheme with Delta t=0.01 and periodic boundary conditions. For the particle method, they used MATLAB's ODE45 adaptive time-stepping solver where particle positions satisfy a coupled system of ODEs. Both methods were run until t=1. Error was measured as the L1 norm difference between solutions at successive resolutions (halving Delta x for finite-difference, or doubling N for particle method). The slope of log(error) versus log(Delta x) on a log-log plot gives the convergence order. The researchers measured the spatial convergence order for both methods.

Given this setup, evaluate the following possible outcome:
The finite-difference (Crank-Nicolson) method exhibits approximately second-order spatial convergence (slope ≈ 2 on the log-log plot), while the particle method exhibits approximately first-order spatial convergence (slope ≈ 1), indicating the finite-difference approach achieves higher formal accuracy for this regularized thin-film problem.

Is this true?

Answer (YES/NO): NO